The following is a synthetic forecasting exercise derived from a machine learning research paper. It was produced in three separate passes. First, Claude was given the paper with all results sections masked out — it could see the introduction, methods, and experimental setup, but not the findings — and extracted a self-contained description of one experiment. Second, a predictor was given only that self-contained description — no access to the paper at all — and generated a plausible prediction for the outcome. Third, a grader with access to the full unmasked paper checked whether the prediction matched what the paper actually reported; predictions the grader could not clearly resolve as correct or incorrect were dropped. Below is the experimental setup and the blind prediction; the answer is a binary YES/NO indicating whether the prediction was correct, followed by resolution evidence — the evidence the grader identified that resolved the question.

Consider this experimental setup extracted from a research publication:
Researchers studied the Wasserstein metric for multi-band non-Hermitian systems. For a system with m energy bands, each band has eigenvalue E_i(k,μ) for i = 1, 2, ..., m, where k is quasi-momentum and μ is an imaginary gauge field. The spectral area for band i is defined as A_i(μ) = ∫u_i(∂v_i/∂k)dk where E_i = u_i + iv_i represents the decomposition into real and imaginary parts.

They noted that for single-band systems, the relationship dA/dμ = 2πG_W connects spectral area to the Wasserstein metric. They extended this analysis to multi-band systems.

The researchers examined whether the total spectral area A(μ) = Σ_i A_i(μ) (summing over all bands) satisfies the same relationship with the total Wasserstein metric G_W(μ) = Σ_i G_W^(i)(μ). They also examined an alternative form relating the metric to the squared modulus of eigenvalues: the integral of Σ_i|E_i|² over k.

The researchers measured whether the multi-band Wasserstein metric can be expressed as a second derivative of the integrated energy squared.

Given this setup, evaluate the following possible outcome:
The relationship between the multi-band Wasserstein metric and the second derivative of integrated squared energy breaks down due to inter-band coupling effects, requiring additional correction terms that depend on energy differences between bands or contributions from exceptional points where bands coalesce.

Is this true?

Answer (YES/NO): NO